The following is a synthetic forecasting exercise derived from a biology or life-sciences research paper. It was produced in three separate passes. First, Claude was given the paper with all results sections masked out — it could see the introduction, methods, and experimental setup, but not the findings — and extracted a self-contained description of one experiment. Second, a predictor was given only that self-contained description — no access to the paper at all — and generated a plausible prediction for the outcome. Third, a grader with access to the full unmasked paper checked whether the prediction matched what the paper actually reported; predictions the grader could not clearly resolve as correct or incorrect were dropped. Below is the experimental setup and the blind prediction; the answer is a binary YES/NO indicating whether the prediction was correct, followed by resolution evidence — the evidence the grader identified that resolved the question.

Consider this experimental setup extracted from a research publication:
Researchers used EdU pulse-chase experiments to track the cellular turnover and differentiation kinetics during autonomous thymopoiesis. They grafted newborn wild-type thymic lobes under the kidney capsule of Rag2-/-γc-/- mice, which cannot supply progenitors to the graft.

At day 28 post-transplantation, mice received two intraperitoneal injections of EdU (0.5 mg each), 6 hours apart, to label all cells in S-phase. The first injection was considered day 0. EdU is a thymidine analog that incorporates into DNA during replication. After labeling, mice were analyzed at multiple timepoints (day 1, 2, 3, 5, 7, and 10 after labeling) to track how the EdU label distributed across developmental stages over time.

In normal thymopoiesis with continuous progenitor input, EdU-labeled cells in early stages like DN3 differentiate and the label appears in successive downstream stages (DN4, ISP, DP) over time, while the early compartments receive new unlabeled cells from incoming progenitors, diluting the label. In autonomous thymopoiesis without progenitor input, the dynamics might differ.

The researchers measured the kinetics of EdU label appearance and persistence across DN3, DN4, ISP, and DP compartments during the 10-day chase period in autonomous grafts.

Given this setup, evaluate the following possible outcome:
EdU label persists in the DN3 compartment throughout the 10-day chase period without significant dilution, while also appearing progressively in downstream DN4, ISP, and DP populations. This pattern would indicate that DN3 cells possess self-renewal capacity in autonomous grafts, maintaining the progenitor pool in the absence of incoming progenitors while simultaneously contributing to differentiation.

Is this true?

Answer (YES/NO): NO